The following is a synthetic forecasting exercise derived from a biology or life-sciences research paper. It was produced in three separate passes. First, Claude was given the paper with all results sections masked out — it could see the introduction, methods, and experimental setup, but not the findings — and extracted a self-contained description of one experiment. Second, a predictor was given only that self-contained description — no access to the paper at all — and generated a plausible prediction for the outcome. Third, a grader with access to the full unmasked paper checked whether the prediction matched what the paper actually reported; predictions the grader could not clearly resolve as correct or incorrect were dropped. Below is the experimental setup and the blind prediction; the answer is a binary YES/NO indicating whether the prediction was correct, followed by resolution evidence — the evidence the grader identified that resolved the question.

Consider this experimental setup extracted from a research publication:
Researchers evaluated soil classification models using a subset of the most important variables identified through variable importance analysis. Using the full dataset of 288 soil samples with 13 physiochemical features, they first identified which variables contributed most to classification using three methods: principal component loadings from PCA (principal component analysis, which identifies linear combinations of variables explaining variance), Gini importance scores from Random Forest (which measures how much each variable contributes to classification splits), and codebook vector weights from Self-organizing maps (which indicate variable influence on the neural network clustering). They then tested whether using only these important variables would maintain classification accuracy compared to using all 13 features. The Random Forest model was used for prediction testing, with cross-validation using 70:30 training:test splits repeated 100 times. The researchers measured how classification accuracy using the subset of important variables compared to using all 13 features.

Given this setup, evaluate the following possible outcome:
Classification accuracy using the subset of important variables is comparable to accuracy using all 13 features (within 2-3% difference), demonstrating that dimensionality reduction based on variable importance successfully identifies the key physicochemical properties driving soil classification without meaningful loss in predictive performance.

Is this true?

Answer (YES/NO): YES